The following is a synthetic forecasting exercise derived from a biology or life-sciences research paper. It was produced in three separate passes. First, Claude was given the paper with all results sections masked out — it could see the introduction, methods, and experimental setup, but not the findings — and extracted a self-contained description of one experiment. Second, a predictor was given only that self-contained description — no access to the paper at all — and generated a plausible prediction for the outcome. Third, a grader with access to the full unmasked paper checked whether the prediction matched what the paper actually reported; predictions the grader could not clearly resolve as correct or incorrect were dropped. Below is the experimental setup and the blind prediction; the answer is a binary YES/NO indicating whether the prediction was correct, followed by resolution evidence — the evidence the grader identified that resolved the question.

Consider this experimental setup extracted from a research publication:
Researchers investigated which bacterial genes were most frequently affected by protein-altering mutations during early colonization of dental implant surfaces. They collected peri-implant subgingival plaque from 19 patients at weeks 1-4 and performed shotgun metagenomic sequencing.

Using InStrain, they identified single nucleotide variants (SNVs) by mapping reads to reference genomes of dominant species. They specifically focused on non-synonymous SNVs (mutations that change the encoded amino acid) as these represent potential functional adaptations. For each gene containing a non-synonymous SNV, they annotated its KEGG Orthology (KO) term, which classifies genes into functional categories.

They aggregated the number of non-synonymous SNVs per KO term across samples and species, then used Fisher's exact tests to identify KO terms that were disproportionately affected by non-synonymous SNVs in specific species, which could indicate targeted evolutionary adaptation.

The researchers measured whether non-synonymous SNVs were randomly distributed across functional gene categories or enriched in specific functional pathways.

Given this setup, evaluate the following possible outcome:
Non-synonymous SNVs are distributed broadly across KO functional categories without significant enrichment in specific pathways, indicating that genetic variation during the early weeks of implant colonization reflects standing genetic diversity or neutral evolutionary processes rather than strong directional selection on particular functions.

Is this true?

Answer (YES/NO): NO